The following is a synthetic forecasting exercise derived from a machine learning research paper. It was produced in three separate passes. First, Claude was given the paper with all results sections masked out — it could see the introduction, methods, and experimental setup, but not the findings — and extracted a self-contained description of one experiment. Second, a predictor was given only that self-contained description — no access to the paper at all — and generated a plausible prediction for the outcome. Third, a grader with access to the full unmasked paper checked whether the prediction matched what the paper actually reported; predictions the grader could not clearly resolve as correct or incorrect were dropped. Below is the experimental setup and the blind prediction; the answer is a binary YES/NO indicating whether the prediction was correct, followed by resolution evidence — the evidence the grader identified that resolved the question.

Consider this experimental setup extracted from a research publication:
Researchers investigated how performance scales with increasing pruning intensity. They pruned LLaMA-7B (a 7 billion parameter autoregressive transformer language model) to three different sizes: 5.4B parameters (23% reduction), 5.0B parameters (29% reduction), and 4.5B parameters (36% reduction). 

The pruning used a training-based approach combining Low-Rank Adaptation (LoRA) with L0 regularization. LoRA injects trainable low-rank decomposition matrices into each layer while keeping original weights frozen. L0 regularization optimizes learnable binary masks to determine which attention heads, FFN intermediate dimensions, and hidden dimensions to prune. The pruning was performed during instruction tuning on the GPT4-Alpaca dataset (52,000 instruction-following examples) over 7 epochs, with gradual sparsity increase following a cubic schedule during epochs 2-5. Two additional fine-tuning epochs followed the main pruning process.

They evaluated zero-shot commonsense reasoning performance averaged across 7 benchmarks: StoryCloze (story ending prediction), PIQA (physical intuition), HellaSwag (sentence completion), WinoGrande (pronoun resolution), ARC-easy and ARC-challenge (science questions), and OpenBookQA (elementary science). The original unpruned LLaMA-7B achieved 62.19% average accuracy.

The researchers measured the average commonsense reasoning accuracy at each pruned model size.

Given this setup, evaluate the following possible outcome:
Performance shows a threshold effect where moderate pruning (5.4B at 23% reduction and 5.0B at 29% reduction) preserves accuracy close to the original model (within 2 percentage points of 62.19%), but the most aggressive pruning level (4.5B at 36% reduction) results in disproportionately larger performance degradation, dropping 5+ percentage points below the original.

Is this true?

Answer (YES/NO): NO